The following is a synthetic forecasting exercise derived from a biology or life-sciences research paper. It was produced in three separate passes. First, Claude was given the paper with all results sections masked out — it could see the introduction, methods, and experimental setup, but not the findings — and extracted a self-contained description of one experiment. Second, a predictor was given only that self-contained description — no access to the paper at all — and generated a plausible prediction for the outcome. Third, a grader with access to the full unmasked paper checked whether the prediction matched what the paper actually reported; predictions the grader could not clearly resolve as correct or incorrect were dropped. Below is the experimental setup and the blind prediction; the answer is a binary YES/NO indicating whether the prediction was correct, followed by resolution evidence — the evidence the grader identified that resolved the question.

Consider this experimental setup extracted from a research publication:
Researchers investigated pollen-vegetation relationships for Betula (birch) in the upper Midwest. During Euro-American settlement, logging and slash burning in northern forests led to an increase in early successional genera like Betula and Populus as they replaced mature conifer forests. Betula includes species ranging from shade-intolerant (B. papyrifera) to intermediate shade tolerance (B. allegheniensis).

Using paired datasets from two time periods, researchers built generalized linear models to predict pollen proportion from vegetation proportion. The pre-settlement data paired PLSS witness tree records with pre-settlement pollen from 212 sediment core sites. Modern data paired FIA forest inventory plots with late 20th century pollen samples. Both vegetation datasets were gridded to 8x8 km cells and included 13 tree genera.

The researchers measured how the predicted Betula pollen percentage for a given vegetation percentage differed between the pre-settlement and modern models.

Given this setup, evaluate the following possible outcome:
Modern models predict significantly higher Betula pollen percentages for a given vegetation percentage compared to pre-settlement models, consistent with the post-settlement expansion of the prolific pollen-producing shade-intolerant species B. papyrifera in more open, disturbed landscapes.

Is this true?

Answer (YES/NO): YES